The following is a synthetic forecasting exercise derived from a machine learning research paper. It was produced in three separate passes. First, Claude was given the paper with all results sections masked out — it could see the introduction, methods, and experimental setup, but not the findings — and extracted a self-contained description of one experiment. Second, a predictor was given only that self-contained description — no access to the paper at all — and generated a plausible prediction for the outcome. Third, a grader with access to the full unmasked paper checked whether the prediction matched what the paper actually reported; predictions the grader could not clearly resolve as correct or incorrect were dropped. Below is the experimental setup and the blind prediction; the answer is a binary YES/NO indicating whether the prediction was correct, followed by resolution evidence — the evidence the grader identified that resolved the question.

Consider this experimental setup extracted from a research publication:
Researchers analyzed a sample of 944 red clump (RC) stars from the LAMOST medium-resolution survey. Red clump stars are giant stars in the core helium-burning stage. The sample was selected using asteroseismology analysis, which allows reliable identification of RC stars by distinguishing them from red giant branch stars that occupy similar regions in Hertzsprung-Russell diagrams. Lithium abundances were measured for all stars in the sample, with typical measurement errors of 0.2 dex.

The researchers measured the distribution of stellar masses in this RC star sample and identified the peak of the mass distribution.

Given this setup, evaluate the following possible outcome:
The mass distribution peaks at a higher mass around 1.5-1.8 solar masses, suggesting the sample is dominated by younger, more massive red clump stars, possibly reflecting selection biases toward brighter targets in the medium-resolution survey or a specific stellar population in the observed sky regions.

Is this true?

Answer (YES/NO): NO